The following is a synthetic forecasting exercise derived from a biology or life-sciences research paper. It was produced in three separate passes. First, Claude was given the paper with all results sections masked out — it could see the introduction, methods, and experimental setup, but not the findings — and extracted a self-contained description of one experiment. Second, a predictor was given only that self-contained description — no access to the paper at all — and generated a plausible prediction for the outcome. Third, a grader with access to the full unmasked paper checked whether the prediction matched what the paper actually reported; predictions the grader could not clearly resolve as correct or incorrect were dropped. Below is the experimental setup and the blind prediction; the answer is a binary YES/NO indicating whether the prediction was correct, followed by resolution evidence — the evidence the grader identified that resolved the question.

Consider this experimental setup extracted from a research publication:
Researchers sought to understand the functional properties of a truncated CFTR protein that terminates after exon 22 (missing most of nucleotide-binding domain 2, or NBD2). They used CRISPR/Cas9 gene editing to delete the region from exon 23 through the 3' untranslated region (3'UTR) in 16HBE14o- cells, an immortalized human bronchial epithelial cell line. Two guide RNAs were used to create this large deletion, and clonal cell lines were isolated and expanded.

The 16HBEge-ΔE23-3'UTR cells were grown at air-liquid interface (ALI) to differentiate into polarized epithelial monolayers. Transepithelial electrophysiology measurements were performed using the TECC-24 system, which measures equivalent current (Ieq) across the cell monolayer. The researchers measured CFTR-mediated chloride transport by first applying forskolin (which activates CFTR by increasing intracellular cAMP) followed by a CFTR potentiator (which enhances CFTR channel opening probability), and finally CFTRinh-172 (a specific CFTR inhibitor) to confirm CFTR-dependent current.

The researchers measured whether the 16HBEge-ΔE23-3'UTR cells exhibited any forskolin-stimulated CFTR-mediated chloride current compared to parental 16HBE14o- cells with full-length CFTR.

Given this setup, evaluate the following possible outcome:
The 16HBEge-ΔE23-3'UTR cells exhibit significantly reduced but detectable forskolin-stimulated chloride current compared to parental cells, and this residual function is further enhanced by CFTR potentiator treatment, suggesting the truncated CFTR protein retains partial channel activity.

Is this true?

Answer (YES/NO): YES